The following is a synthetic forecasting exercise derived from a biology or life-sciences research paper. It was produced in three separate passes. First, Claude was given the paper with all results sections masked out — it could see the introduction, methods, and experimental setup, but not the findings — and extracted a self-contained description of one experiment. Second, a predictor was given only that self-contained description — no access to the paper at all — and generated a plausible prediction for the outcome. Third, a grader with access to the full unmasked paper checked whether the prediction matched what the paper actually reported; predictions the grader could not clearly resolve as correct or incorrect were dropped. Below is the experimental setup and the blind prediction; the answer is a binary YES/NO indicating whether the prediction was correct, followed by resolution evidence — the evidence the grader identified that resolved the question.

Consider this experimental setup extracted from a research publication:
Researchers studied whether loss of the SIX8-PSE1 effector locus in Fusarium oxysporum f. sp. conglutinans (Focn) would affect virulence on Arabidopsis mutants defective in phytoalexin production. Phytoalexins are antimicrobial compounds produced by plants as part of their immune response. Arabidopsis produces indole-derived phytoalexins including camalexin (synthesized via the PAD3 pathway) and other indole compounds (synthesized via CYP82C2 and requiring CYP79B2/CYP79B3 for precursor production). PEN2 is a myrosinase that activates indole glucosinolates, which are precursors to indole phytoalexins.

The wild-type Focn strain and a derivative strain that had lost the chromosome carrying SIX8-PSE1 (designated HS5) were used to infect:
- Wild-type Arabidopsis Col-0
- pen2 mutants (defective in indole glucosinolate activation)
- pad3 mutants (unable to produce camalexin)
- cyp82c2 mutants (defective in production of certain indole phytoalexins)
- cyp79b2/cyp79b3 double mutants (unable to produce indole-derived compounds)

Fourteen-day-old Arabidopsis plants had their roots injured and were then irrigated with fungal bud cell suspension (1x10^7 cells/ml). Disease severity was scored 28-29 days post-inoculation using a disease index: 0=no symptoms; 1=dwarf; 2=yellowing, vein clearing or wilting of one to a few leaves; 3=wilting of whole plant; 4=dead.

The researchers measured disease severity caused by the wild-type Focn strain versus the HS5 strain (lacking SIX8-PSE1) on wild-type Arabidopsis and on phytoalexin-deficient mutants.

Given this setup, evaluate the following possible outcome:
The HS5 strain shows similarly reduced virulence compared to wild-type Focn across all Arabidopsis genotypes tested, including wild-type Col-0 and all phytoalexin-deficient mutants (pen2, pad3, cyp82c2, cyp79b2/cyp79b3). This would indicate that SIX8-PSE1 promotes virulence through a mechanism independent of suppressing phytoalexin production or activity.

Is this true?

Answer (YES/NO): NO